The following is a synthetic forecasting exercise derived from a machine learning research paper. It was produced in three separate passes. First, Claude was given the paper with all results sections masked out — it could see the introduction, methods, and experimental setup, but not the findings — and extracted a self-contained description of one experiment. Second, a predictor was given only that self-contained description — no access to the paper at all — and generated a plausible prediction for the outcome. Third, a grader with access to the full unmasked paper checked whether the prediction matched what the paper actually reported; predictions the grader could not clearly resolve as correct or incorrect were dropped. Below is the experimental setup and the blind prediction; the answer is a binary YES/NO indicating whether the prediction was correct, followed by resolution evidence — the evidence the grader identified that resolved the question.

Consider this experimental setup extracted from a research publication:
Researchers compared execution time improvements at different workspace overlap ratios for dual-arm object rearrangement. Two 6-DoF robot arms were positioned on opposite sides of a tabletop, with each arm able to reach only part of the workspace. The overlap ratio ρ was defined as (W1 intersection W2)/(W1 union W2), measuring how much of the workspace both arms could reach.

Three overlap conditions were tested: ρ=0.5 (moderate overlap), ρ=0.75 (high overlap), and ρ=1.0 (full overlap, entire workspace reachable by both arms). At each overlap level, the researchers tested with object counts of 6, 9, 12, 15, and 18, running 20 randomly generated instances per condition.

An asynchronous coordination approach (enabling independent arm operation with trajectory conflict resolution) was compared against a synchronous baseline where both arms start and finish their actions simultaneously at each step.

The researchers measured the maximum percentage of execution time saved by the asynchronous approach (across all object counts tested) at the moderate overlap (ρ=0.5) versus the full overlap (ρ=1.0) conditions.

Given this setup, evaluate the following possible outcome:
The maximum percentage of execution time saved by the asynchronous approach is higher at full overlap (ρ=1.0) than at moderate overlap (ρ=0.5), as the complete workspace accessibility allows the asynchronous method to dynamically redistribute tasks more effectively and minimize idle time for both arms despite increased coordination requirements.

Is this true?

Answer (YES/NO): YES